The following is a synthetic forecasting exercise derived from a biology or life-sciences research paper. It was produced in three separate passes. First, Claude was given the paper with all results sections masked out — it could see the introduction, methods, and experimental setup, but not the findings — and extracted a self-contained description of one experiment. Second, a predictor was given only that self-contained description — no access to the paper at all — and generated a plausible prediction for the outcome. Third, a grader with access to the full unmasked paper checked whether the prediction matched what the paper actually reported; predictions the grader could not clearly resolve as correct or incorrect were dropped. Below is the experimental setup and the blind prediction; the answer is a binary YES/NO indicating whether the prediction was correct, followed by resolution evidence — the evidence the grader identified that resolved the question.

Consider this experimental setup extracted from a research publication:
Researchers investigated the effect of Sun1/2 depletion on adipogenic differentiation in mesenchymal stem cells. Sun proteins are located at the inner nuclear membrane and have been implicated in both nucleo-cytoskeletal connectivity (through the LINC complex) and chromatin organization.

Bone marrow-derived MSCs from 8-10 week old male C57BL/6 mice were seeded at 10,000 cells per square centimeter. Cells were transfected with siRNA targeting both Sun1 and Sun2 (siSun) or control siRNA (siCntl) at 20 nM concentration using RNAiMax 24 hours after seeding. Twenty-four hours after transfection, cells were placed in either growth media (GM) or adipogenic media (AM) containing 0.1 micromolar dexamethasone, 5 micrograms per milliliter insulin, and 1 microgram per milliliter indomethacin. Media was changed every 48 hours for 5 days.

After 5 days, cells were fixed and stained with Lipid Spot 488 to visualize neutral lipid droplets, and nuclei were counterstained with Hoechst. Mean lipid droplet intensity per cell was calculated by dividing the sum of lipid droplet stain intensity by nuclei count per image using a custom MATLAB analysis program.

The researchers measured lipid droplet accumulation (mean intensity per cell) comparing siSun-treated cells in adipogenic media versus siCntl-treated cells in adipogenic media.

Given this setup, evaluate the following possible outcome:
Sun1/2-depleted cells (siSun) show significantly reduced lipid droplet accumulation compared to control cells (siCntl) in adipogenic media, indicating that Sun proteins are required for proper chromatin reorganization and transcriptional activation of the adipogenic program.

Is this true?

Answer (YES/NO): YES